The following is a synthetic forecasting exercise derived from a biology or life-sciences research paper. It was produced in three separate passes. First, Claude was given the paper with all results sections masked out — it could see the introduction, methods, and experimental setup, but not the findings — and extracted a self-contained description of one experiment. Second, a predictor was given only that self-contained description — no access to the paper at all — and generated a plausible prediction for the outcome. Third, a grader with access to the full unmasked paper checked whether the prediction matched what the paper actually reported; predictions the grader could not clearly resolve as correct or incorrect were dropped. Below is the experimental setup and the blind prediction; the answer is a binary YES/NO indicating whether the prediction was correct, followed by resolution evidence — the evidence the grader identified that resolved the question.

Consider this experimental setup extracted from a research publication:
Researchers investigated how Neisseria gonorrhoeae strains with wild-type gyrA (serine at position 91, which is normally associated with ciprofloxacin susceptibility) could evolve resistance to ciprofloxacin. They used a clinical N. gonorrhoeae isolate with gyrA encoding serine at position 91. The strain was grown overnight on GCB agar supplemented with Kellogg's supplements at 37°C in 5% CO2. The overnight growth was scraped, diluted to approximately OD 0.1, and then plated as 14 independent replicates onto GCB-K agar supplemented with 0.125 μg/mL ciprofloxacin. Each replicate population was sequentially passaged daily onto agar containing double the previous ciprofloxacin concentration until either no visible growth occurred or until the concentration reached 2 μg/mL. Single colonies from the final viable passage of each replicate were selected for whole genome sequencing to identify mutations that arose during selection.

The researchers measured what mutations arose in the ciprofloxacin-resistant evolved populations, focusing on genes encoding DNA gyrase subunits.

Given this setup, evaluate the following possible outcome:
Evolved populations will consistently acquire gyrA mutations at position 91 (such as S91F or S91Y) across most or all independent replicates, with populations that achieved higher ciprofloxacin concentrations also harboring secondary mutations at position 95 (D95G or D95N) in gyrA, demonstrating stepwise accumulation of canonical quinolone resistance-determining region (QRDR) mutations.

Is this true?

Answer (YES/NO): NO